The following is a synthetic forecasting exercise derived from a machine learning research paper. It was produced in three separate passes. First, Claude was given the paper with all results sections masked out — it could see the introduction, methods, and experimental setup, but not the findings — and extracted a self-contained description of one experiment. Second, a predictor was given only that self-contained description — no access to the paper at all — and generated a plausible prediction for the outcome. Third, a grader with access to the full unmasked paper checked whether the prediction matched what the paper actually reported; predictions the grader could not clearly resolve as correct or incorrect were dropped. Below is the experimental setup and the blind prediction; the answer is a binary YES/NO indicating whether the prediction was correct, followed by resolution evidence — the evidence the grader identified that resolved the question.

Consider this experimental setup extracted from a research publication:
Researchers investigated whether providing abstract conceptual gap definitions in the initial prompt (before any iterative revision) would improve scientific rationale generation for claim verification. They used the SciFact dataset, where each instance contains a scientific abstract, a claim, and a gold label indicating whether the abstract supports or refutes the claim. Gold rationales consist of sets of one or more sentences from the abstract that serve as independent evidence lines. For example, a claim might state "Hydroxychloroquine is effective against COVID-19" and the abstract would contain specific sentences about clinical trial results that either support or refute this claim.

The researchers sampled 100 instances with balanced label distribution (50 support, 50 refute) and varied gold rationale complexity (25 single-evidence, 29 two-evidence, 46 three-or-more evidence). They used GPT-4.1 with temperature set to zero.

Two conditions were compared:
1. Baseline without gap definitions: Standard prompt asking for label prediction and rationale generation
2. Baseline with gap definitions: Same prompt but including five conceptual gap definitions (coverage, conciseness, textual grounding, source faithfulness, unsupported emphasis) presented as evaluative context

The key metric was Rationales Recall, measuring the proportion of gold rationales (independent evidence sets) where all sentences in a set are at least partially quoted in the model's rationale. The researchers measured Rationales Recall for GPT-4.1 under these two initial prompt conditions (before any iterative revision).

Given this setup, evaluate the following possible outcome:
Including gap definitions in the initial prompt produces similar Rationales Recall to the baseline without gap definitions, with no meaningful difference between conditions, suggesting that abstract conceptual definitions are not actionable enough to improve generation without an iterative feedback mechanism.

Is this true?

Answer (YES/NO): NO